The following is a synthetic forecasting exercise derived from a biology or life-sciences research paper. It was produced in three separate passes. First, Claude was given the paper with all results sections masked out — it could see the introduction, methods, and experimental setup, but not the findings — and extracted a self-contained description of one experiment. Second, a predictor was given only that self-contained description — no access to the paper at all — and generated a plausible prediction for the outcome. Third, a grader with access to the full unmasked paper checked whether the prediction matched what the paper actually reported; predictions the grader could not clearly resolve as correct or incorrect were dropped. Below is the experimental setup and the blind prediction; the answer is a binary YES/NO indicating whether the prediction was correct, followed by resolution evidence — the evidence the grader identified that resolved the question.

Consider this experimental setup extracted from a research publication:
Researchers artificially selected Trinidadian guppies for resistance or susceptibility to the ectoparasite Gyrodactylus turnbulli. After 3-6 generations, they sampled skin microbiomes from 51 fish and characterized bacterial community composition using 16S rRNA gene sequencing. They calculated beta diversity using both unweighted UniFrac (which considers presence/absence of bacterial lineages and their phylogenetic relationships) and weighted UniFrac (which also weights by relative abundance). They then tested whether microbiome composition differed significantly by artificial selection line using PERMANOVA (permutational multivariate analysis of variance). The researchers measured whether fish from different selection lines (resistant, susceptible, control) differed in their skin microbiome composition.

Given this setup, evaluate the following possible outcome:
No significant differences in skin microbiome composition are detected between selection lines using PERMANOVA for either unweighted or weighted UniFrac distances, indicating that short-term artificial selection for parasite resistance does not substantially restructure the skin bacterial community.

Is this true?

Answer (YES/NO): YES